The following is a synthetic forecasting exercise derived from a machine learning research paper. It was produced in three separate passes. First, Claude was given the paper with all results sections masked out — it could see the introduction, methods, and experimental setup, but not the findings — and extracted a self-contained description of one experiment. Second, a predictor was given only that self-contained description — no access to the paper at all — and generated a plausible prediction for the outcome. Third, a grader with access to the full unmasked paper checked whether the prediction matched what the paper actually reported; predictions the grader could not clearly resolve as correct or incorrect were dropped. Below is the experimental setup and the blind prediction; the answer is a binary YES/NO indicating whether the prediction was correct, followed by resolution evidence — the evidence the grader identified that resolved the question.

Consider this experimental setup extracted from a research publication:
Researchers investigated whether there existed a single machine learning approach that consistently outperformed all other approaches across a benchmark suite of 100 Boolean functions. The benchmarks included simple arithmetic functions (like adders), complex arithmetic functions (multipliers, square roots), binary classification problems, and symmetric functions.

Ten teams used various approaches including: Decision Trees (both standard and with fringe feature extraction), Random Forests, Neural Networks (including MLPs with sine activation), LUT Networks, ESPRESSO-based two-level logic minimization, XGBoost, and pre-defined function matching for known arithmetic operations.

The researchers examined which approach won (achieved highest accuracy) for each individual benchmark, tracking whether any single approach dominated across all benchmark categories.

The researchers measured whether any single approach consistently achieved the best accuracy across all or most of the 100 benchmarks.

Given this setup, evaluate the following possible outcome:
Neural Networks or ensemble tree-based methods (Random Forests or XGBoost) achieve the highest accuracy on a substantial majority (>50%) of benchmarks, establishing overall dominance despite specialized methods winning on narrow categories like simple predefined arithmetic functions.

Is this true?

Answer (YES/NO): NO